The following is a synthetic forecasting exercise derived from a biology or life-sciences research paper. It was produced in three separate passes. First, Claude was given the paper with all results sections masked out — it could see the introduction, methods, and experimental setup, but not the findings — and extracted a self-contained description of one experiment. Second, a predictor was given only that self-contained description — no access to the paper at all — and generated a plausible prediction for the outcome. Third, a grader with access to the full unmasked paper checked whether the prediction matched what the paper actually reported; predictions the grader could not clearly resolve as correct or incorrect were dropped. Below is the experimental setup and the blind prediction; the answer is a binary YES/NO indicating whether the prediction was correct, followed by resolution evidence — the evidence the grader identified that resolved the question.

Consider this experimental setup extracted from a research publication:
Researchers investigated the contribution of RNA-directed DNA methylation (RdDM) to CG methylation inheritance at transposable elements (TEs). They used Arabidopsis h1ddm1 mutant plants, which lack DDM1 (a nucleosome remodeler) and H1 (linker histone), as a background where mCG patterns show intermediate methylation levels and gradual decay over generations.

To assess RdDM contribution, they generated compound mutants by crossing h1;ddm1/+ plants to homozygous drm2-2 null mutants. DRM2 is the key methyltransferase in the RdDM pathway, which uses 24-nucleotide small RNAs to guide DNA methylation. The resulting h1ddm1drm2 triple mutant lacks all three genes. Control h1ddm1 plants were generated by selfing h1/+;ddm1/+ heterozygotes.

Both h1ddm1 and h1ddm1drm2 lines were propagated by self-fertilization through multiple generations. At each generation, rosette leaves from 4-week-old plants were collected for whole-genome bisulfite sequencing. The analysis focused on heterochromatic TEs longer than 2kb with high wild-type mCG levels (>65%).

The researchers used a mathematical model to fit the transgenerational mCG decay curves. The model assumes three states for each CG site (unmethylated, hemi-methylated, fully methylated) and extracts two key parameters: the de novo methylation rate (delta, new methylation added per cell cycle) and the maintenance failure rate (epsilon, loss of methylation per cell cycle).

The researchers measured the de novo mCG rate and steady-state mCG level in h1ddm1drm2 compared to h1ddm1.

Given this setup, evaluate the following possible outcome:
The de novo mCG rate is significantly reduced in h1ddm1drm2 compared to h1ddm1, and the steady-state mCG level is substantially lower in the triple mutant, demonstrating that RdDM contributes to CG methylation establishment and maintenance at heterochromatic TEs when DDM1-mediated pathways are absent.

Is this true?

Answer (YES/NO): YES